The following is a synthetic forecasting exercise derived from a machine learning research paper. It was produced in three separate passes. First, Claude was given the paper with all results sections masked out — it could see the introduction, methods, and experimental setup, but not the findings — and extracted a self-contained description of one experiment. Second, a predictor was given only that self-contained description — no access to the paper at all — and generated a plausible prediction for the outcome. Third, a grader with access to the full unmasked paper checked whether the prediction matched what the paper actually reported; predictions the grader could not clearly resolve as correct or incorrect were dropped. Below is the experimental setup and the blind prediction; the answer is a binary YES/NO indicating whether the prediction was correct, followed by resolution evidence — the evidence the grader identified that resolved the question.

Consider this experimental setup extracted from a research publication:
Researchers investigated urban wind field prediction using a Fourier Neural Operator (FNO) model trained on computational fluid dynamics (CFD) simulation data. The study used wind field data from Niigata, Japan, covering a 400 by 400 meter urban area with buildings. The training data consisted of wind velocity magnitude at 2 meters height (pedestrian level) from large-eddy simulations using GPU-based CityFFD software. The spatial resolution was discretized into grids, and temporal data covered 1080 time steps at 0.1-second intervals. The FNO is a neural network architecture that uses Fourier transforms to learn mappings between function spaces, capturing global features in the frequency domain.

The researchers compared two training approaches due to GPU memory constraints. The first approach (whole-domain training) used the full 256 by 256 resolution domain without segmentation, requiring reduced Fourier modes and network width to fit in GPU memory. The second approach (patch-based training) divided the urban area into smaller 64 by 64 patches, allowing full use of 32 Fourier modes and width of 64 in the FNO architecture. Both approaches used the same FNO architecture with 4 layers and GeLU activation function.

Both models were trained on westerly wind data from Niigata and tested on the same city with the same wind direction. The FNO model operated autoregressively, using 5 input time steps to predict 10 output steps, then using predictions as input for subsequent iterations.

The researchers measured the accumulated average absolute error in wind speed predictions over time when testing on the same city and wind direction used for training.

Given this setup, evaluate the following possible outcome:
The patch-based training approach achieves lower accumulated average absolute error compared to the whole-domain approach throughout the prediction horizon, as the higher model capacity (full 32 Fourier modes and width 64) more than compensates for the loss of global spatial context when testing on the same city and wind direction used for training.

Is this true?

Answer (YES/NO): YES